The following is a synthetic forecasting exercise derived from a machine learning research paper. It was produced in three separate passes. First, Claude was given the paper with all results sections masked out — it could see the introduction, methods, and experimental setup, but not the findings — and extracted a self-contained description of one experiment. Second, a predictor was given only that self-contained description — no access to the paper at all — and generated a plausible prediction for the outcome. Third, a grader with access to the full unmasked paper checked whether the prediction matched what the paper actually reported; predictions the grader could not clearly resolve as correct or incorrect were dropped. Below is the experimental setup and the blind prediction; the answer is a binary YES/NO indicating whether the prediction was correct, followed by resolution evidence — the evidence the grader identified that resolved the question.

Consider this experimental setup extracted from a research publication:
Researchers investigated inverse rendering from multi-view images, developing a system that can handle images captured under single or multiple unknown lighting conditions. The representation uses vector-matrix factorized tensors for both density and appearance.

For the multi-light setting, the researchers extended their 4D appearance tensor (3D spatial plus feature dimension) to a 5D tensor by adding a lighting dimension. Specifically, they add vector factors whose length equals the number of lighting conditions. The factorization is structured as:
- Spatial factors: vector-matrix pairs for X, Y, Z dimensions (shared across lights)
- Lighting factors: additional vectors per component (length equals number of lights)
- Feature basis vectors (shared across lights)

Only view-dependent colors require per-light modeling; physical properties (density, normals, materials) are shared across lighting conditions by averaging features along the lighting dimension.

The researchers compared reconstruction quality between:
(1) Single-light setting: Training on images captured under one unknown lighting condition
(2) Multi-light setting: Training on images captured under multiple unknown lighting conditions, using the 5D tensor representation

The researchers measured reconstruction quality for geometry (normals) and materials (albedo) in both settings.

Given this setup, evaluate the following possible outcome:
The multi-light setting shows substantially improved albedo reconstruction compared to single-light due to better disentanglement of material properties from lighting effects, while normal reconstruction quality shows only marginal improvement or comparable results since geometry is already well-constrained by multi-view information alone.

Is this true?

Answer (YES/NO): NO